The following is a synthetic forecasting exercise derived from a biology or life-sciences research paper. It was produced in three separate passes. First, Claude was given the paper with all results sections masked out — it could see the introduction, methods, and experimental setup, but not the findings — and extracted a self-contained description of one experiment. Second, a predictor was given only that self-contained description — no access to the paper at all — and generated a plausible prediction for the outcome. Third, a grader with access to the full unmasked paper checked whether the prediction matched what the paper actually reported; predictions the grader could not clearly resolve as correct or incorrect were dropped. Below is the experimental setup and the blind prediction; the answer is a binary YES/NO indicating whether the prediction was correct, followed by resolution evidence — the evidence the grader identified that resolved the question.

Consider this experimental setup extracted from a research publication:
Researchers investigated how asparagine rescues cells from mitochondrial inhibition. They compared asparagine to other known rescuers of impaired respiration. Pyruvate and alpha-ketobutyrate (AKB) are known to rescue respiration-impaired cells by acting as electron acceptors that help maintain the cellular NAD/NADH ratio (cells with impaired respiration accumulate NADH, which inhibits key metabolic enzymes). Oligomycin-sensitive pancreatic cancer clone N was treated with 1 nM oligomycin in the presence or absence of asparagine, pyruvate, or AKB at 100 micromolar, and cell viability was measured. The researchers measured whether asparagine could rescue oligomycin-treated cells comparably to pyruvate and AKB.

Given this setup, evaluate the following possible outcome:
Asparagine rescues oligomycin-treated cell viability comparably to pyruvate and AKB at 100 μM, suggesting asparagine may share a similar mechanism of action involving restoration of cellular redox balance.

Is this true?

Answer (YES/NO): YES